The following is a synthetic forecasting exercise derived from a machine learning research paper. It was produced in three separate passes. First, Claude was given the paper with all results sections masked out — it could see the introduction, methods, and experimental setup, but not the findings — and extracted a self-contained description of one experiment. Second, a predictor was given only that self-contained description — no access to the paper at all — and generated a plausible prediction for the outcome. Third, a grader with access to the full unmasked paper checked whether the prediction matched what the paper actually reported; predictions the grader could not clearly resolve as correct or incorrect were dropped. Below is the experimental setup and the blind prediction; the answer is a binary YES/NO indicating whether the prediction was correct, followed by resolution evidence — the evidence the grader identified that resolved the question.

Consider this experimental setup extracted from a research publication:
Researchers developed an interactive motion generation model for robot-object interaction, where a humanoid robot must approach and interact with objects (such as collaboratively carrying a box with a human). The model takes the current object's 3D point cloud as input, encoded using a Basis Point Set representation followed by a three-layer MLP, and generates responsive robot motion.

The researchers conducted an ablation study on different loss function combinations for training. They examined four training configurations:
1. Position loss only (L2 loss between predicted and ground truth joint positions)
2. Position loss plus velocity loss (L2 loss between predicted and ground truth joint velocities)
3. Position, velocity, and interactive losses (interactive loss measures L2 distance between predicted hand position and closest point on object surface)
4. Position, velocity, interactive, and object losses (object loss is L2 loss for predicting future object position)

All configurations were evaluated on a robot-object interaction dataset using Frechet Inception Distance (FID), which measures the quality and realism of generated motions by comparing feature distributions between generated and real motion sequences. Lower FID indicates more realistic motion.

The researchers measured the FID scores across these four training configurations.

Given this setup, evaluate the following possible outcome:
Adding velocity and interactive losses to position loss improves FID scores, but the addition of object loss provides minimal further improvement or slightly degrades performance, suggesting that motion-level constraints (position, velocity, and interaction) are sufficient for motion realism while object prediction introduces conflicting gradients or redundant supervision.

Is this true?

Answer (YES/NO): NO